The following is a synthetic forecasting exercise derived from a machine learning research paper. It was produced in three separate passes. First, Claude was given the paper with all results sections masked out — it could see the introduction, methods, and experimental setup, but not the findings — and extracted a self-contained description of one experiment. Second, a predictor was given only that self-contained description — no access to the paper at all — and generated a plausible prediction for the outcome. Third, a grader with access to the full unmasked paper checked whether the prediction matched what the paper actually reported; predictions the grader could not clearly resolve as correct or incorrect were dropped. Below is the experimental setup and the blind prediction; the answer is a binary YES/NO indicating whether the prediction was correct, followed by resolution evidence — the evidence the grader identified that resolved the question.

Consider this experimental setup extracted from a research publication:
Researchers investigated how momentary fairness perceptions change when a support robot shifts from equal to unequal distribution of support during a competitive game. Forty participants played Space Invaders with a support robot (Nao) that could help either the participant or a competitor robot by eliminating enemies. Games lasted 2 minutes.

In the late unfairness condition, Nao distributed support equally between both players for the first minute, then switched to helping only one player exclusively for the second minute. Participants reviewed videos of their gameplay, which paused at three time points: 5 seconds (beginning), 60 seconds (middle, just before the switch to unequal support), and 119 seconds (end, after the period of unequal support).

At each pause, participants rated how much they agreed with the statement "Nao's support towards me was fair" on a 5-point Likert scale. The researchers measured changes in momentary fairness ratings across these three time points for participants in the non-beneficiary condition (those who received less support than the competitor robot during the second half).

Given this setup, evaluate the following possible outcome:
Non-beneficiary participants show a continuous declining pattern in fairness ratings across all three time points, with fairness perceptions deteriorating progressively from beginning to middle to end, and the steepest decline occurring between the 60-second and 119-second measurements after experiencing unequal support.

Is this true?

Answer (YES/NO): NO